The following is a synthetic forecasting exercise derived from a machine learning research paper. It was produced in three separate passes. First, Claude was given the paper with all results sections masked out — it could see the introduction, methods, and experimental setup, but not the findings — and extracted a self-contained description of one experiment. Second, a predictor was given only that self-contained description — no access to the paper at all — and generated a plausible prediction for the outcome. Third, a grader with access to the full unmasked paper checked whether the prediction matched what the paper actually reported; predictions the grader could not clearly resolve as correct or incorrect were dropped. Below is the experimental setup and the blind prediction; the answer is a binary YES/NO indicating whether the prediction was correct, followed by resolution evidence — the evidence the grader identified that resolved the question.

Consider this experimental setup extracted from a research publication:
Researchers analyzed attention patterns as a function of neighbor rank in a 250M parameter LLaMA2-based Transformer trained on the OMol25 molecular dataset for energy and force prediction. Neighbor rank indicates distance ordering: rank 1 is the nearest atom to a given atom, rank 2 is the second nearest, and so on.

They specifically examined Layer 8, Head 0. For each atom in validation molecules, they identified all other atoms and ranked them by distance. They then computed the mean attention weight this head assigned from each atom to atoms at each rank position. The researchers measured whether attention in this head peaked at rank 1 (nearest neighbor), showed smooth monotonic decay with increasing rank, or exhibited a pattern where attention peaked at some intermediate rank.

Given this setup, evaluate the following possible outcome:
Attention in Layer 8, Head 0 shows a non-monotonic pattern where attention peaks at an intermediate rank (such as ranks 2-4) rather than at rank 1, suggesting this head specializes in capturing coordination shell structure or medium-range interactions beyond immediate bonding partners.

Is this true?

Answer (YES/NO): YES